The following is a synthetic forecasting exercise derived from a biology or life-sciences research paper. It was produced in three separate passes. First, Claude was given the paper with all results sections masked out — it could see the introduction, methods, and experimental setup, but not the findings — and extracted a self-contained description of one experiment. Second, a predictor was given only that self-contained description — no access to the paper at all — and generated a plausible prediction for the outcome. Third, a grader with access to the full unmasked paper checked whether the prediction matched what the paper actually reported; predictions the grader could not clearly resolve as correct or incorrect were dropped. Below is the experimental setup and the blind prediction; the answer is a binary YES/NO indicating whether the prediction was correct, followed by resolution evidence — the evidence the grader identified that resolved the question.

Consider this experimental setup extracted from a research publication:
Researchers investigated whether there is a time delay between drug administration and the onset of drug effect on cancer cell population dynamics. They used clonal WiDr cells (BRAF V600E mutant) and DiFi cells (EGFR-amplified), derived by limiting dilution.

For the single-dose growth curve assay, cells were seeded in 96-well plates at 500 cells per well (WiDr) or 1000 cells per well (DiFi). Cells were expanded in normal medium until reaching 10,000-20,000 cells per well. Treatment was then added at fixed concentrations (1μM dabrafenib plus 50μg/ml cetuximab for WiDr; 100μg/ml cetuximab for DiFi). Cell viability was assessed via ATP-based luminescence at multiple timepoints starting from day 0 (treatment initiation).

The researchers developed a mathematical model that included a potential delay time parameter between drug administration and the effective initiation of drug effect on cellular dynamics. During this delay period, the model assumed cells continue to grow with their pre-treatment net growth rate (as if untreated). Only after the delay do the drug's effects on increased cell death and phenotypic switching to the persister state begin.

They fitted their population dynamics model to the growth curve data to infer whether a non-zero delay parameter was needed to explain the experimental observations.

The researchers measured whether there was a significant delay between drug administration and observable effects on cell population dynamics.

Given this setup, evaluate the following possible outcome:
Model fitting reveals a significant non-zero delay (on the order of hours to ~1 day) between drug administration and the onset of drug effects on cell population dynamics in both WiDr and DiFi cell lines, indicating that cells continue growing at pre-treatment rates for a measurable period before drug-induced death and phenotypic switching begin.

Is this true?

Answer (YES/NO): NO